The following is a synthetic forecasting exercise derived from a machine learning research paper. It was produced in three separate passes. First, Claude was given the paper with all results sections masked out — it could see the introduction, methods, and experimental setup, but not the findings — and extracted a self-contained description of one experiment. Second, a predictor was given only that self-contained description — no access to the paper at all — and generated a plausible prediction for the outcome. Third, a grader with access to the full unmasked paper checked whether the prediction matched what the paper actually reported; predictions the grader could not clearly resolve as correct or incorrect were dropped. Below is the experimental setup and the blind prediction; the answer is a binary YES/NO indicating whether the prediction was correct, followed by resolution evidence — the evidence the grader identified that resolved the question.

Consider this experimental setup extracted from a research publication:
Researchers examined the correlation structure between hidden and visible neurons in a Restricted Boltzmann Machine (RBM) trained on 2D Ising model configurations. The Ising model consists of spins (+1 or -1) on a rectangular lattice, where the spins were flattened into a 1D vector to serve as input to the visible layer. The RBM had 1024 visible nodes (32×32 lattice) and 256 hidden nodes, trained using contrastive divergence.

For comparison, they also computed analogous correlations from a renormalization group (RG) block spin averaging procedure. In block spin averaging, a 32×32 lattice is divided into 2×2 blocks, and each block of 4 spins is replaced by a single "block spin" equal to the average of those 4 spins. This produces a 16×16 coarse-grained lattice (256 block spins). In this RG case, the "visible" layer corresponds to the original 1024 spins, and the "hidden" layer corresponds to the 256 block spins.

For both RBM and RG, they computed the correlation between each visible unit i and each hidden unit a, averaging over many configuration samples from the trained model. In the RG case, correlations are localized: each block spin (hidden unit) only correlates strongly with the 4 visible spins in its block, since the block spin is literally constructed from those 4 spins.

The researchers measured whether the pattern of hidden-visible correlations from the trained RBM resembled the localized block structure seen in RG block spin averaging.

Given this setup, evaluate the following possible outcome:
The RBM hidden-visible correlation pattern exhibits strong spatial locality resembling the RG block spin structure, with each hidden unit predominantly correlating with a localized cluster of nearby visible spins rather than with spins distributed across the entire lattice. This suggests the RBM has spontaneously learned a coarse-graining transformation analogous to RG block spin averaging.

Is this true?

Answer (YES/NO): YES